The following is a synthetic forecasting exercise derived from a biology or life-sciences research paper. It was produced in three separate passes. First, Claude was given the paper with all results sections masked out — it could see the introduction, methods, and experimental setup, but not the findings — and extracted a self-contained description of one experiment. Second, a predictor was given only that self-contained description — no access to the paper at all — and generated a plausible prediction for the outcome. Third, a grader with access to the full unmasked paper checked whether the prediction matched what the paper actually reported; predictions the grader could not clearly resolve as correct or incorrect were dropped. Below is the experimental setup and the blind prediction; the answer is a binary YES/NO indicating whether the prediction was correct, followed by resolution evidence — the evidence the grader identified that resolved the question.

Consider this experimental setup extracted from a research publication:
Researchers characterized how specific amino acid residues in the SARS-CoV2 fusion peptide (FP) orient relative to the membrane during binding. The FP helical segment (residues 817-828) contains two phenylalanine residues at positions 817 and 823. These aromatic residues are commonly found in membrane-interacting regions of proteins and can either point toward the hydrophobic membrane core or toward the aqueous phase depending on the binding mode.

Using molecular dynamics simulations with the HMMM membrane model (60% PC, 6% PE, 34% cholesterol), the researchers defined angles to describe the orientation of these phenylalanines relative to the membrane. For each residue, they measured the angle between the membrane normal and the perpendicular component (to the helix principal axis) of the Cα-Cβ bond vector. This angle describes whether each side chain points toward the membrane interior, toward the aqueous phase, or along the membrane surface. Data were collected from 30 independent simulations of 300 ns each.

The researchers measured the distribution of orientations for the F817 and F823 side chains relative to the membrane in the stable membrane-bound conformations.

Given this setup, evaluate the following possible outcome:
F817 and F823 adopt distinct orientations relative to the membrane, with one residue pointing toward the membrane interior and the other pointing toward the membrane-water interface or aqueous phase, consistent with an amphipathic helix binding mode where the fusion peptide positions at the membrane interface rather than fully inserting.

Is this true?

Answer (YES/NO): YES